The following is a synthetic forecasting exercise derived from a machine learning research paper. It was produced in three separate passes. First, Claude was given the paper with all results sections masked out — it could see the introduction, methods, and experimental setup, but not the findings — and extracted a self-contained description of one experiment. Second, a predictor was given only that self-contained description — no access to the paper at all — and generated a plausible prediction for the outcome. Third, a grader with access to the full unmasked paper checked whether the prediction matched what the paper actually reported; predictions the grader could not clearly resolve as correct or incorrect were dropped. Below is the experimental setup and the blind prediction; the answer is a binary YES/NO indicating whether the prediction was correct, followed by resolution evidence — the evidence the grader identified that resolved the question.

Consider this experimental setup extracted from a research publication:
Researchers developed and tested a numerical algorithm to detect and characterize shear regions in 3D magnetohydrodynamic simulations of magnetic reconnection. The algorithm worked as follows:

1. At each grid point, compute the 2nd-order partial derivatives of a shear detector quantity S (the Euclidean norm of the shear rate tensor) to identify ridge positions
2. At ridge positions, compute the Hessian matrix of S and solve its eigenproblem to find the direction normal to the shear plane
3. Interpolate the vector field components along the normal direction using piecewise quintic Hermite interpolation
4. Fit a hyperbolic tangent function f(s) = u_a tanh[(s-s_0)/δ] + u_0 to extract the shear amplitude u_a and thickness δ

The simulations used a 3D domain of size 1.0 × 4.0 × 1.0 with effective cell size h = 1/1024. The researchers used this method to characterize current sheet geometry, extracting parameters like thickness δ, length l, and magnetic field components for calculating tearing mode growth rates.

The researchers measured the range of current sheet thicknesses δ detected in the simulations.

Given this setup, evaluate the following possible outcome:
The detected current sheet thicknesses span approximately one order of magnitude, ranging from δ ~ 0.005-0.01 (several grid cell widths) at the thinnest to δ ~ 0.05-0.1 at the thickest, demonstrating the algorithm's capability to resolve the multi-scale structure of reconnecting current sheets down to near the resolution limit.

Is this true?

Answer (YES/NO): NO